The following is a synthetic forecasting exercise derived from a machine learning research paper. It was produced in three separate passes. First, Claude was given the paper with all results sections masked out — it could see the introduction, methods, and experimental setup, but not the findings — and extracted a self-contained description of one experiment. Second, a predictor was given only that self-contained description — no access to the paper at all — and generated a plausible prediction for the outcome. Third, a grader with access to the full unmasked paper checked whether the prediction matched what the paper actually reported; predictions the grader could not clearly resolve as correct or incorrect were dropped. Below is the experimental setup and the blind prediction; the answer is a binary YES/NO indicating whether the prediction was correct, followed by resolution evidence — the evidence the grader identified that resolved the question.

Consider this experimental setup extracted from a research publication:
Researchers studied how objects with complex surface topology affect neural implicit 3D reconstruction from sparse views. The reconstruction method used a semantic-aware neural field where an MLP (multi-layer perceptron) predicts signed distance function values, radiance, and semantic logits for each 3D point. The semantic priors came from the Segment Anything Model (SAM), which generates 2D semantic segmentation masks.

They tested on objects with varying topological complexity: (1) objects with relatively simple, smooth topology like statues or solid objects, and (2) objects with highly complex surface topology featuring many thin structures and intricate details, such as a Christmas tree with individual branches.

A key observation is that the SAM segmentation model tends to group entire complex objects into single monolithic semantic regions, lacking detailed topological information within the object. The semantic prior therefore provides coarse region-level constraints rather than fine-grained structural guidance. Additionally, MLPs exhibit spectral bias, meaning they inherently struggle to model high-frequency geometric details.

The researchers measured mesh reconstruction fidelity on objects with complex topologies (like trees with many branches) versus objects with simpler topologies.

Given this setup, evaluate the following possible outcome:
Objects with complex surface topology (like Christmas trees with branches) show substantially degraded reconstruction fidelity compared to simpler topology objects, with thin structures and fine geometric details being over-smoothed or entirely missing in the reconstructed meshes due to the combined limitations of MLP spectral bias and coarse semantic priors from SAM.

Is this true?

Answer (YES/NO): YES